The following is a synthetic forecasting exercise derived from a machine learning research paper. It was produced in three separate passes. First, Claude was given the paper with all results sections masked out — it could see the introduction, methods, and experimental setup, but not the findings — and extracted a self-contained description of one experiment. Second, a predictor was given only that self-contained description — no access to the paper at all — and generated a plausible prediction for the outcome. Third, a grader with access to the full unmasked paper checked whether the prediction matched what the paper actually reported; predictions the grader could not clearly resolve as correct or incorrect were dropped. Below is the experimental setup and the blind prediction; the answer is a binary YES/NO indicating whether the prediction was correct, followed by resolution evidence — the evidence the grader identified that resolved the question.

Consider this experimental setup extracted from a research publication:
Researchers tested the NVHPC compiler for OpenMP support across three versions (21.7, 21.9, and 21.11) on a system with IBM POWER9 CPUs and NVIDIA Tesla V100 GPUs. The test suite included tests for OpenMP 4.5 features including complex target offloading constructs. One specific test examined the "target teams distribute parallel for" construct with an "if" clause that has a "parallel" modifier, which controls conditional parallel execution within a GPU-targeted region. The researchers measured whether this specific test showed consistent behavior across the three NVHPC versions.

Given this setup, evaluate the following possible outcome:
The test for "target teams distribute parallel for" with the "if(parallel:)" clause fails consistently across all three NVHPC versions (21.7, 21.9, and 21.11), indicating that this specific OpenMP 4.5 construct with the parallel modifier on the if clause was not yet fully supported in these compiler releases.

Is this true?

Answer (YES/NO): NO